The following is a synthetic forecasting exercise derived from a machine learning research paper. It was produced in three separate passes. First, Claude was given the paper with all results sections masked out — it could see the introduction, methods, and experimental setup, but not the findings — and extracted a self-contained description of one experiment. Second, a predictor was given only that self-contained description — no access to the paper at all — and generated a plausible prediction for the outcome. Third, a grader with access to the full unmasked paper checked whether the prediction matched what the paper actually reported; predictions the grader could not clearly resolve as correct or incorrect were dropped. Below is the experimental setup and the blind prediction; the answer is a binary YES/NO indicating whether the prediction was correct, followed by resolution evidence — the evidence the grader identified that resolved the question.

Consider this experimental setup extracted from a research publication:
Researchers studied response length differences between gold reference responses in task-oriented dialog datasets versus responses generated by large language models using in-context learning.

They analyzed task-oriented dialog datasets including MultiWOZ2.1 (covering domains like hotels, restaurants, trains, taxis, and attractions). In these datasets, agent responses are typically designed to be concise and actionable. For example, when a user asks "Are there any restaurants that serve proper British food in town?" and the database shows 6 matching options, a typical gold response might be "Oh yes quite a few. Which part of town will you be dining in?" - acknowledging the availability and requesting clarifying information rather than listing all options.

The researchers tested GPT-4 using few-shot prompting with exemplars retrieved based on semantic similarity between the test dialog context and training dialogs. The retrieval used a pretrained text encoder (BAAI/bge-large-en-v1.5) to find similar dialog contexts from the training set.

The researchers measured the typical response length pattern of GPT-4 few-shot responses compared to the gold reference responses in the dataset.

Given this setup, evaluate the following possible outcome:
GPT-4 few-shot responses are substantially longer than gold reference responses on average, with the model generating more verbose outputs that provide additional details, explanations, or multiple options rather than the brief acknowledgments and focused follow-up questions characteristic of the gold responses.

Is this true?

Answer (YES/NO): YES